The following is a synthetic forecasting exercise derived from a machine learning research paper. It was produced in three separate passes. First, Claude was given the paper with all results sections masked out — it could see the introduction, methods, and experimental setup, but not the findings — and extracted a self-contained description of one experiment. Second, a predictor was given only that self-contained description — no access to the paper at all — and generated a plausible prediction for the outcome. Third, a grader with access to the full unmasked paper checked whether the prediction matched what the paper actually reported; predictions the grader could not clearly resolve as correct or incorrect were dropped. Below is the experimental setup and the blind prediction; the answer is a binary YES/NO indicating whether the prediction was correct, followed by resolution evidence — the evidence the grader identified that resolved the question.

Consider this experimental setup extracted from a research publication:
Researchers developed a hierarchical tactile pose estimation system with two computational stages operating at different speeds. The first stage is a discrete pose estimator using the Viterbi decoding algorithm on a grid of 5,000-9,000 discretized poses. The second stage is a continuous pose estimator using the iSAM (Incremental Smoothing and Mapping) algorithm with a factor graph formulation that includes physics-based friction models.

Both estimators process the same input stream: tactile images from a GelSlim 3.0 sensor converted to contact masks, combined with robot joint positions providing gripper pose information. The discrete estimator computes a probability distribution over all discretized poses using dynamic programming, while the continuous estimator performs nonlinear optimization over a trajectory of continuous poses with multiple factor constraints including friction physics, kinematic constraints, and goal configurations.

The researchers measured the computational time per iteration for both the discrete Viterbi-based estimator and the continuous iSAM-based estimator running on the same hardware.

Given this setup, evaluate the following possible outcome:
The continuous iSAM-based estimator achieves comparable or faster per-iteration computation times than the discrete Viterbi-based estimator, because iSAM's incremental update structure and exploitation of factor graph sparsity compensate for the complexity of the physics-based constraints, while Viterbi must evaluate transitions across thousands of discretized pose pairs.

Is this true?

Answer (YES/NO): YES